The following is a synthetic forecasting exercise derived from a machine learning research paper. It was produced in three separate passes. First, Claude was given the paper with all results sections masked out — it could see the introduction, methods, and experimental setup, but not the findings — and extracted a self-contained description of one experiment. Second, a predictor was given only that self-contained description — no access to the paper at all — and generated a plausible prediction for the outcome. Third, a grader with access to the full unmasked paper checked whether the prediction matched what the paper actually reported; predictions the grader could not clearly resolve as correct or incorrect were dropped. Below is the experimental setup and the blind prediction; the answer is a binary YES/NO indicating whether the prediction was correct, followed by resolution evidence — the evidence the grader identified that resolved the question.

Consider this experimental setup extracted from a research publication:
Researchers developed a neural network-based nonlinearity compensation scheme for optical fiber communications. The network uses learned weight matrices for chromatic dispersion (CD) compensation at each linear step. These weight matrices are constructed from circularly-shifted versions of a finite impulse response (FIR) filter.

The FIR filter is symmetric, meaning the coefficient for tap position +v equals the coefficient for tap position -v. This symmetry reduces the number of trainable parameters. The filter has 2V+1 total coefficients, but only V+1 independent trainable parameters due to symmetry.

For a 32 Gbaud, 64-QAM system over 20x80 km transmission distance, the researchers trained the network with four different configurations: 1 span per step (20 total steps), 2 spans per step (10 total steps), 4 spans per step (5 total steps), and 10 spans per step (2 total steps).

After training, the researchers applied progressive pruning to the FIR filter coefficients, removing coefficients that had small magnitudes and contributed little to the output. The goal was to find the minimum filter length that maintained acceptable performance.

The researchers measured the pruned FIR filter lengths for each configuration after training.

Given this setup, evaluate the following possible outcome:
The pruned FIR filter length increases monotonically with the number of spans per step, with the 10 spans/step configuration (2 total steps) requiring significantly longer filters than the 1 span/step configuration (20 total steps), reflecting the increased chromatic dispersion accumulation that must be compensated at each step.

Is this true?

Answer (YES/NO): YES